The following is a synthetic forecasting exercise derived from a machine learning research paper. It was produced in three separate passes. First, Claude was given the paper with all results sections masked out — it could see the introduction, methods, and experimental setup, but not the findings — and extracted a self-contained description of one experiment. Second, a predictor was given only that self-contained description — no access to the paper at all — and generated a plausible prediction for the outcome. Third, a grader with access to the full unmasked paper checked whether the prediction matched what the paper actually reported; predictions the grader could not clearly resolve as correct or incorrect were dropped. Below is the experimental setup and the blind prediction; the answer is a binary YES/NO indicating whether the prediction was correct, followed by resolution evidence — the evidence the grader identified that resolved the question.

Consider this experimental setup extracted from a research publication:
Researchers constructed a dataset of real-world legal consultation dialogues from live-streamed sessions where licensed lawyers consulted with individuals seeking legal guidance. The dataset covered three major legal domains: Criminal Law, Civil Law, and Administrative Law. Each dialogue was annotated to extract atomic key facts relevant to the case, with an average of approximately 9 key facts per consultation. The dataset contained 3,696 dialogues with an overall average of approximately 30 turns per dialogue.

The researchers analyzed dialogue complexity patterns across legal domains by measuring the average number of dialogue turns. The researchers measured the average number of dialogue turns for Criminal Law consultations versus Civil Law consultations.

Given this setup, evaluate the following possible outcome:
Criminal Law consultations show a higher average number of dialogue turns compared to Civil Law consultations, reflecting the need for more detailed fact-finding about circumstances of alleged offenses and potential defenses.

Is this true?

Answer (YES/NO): YES